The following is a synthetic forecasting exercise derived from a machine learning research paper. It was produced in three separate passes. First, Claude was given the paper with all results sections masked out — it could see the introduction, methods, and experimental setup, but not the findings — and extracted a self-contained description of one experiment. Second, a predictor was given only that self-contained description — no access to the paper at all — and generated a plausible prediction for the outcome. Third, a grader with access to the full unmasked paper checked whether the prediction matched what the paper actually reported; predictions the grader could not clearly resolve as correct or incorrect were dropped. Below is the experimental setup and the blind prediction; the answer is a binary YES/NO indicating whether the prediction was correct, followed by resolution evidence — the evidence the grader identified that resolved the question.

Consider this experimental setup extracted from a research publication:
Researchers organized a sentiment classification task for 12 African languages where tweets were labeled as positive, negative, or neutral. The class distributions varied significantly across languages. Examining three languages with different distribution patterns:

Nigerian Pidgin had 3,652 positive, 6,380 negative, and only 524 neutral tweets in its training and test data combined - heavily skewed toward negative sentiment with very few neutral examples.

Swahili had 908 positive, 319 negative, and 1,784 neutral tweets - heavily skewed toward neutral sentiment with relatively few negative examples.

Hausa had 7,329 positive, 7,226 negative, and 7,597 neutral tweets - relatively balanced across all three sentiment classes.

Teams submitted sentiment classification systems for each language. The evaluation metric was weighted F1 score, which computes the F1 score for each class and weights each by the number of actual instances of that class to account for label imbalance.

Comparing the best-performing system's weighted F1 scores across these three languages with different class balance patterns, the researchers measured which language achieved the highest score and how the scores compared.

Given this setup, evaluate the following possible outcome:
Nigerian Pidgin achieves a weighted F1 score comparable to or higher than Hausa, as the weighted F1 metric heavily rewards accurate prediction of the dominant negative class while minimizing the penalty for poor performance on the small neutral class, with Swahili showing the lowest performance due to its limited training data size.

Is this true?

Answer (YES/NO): NO